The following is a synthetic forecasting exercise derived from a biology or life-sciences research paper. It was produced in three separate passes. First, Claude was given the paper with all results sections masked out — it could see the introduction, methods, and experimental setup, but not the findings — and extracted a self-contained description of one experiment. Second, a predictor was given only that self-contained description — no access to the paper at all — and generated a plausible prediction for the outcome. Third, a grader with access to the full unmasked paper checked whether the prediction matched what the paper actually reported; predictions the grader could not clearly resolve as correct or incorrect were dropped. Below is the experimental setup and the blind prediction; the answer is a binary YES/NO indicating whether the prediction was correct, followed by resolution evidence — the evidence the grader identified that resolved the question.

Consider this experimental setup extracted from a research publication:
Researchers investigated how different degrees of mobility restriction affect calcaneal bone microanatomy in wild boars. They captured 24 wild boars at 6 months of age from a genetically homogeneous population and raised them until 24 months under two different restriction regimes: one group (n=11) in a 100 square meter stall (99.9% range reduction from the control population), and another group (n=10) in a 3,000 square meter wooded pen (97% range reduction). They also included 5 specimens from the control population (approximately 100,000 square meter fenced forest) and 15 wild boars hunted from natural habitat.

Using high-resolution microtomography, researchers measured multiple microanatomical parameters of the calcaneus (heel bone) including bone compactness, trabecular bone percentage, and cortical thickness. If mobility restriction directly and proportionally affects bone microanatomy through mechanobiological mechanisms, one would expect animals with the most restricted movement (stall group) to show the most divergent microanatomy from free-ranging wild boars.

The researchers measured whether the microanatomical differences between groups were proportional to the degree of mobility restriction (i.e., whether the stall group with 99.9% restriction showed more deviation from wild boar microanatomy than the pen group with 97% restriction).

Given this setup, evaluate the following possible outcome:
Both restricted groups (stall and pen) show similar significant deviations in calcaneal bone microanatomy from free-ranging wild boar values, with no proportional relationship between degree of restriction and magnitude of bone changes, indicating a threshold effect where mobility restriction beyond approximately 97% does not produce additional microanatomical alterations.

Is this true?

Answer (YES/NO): NO